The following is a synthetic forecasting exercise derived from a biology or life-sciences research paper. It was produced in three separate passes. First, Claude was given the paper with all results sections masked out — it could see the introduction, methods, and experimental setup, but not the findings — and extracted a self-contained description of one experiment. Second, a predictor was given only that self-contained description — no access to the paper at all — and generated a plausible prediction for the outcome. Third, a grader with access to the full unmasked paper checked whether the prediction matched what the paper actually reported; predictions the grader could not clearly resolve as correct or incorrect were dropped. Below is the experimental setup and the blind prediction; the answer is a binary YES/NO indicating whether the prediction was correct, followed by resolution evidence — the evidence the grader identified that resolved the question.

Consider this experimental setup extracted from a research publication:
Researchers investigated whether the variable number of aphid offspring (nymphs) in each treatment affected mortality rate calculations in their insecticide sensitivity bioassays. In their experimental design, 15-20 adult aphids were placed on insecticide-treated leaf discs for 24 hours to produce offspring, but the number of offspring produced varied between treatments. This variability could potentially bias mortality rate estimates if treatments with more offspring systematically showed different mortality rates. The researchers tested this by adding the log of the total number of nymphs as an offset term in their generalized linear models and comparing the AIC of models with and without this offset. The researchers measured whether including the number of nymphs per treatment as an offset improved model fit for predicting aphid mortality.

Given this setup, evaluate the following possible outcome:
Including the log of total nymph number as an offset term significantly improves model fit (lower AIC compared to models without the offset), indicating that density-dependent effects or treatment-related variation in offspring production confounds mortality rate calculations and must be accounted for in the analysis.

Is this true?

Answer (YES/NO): NO